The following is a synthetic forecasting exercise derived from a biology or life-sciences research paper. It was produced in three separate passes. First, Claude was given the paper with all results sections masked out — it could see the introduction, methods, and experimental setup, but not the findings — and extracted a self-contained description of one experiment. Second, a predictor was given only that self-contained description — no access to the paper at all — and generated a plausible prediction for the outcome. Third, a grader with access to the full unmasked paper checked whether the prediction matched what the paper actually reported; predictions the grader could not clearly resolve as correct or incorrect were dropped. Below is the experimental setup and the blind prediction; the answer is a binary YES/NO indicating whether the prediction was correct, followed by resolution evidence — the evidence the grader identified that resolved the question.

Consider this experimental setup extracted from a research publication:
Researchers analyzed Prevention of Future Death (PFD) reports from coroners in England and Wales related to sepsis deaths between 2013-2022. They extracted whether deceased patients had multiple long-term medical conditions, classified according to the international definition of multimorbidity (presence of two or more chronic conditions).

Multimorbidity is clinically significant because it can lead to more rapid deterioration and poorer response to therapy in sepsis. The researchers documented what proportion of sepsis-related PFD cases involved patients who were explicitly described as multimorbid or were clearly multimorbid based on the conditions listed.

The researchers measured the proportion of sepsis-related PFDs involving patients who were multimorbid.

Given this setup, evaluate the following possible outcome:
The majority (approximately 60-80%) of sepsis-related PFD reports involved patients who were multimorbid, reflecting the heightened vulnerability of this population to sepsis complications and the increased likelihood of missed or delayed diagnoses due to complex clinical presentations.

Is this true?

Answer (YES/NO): NO